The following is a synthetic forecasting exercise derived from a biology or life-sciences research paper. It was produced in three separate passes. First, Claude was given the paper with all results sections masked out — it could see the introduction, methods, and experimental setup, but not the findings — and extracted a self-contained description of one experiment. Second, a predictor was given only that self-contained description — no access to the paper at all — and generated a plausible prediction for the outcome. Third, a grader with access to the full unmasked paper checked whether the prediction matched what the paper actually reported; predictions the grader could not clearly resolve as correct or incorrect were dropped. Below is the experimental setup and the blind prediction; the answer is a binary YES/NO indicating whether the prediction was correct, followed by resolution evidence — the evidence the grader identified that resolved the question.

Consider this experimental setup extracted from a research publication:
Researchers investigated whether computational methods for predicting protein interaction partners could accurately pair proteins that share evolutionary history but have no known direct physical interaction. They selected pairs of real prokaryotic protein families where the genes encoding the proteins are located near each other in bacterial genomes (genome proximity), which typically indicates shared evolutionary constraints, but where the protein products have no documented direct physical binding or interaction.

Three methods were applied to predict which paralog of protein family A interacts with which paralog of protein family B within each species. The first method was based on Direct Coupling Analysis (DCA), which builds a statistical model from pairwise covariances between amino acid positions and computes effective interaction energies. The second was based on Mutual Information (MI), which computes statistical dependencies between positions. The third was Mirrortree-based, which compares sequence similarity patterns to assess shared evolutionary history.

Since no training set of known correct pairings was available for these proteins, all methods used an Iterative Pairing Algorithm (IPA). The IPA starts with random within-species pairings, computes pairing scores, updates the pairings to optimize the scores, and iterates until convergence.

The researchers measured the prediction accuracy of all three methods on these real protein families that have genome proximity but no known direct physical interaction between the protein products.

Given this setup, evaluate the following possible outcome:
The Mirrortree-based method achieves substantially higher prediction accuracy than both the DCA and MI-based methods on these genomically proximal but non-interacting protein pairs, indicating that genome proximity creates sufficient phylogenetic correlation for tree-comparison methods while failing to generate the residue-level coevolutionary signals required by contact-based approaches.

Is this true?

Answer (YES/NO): NO